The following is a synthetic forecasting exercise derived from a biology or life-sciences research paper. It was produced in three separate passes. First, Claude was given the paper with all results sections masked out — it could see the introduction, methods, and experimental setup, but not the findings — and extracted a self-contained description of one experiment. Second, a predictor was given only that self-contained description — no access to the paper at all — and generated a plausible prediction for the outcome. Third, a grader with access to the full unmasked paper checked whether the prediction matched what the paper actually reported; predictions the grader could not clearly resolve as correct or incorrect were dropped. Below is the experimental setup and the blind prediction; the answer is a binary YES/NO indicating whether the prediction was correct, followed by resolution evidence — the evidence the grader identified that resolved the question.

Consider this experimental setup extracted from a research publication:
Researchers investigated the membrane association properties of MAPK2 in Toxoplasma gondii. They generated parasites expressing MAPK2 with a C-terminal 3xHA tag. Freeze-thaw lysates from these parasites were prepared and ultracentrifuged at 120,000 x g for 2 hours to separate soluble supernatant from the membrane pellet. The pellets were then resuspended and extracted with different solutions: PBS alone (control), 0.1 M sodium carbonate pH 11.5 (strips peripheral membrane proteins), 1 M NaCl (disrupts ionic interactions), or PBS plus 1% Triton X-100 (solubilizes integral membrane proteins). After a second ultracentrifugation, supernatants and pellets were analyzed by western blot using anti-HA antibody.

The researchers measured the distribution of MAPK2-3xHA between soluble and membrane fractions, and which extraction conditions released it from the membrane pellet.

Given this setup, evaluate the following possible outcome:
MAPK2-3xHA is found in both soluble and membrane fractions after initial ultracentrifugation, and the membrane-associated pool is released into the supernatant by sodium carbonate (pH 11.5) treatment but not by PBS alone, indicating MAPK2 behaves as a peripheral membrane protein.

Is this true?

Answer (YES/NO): NO